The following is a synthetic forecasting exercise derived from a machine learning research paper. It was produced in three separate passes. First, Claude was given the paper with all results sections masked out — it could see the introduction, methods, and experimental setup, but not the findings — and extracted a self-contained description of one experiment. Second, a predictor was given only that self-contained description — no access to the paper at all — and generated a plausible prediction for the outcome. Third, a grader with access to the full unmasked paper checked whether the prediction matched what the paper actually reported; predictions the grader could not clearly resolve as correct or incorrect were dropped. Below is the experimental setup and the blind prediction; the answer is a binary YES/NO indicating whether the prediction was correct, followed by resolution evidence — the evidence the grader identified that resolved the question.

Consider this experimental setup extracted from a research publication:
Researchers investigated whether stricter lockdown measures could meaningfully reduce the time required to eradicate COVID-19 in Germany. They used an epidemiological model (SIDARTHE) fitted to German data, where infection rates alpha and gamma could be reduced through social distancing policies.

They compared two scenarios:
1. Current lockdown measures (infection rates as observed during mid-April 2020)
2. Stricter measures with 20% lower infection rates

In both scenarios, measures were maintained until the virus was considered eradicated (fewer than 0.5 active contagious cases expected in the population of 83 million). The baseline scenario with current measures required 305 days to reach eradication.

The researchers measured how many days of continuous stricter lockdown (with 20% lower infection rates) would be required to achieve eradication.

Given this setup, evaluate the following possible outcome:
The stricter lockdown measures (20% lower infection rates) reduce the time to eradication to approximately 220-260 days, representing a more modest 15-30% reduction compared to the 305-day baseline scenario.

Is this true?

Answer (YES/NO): NO